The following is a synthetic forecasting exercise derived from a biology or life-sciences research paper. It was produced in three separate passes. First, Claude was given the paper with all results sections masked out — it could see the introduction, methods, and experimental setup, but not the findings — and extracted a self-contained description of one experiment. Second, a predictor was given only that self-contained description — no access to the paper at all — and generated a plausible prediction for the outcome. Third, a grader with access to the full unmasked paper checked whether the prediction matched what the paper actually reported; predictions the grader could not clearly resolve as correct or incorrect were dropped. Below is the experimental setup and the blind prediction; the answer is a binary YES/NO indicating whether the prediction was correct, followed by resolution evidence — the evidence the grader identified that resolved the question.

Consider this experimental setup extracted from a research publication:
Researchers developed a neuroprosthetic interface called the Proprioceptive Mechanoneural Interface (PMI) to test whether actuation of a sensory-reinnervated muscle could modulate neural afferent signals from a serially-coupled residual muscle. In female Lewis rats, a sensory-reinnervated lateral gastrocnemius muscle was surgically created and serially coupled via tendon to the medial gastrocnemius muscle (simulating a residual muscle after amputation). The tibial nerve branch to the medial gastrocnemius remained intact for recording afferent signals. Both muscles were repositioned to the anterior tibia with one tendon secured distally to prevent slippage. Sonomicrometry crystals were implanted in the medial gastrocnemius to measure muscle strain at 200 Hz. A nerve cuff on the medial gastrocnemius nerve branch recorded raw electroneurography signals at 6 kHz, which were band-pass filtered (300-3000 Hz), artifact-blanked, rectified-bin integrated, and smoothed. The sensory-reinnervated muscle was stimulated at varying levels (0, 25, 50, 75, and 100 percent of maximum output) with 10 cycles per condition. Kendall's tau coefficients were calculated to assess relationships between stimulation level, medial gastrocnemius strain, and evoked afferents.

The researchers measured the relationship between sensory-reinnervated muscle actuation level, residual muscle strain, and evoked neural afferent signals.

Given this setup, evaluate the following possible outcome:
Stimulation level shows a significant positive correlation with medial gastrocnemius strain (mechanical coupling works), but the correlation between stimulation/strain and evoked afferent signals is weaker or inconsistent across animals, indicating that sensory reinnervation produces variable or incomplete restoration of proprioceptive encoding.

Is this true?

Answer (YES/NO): NO